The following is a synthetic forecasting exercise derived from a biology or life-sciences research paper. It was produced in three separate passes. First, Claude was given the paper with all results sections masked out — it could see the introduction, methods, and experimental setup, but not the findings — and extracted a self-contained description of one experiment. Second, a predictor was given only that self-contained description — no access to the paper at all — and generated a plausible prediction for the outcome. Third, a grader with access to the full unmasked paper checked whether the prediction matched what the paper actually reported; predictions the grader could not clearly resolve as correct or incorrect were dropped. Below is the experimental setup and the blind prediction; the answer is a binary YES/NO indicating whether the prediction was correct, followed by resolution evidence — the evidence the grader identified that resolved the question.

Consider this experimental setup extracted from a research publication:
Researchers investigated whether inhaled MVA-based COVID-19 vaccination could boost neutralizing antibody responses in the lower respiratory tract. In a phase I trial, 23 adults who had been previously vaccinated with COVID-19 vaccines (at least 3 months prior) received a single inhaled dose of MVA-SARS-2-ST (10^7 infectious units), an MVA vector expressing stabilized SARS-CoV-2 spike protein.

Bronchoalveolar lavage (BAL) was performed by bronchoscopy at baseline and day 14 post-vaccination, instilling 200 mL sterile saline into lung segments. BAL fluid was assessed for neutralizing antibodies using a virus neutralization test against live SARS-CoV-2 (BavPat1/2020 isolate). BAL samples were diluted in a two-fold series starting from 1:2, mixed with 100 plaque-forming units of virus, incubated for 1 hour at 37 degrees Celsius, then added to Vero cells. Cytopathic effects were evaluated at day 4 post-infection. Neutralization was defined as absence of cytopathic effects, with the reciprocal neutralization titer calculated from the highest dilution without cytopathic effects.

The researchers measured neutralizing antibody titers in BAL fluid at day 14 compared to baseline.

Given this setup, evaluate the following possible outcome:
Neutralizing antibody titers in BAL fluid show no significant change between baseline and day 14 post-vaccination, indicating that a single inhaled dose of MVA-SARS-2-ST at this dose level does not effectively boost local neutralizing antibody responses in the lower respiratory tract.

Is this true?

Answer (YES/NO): YES